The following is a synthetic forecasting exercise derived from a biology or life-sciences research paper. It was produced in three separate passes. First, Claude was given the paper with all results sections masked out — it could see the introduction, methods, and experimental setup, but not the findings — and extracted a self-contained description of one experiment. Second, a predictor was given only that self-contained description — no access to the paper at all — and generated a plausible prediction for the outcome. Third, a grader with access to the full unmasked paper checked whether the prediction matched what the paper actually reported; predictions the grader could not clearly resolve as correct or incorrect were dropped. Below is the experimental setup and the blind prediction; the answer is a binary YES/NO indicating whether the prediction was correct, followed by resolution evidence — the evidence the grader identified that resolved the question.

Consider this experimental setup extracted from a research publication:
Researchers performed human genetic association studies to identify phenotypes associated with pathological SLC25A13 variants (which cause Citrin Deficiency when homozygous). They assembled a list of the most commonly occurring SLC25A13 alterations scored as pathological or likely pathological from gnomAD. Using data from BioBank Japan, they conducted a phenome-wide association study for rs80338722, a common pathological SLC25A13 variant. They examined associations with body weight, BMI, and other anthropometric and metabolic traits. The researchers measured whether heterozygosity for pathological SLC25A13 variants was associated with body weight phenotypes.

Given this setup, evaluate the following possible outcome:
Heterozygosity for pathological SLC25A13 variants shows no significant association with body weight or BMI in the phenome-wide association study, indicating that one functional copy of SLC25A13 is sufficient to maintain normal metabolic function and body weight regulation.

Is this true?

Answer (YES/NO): NO